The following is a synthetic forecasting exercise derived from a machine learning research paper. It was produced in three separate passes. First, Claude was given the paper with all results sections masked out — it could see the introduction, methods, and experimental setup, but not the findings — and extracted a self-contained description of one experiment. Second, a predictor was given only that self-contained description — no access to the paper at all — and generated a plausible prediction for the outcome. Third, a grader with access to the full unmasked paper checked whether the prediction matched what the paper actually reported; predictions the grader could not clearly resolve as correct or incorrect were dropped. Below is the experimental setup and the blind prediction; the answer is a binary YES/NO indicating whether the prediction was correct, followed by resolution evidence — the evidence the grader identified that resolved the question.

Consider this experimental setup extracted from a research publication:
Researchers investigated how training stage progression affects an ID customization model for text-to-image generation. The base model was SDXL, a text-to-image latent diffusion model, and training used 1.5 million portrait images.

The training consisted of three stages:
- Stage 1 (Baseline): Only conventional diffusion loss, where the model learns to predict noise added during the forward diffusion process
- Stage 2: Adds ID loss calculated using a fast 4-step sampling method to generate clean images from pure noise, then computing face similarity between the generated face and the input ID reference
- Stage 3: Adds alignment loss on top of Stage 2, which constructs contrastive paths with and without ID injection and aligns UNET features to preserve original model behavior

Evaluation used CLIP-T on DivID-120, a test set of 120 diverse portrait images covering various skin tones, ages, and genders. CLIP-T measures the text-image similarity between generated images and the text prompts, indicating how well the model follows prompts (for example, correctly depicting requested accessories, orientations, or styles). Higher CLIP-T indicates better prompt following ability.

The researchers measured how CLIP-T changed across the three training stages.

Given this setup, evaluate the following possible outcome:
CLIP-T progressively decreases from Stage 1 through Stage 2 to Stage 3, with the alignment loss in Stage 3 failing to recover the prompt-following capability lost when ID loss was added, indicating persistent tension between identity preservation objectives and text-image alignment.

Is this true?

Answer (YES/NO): NO